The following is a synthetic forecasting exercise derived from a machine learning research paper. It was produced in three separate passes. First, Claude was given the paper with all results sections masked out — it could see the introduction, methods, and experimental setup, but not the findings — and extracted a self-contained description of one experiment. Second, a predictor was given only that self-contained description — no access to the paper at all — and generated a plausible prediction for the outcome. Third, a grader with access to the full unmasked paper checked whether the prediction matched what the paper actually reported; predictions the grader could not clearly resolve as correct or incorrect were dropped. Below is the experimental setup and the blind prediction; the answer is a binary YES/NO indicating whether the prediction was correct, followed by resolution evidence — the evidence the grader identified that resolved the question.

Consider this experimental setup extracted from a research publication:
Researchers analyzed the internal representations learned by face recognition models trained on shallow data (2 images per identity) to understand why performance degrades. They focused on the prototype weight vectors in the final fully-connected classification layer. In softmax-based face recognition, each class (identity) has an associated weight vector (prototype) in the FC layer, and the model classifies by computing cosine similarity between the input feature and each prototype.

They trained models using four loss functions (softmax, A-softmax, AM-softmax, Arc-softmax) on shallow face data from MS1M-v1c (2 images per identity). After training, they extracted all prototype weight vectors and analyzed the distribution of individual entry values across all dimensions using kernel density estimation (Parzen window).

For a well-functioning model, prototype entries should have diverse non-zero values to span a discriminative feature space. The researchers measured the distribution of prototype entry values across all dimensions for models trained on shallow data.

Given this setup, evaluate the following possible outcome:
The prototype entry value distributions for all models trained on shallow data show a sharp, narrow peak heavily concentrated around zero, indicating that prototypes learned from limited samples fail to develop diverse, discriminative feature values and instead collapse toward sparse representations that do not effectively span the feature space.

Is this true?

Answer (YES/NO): YES